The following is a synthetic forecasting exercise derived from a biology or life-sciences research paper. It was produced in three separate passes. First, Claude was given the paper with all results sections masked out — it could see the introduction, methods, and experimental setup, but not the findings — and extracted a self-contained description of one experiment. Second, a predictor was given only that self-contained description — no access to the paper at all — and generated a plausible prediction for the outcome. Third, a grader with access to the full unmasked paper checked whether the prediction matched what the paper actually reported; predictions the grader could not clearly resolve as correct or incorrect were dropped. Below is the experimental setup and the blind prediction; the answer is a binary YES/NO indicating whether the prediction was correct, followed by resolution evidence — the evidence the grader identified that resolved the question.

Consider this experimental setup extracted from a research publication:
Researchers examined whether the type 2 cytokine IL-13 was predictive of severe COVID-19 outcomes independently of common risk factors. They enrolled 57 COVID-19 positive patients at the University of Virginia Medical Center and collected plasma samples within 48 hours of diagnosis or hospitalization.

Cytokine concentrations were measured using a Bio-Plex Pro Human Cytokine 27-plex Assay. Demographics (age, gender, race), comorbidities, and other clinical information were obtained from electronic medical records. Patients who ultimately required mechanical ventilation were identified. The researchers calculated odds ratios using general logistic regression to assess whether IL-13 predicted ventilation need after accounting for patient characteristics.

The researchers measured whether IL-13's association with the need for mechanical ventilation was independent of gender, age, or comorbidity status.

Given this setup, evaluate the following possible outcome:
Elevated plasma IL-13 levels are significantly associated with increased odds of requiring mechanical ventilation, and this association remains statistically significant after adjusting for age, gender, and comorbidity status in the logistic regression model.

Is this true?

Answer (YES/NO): YES